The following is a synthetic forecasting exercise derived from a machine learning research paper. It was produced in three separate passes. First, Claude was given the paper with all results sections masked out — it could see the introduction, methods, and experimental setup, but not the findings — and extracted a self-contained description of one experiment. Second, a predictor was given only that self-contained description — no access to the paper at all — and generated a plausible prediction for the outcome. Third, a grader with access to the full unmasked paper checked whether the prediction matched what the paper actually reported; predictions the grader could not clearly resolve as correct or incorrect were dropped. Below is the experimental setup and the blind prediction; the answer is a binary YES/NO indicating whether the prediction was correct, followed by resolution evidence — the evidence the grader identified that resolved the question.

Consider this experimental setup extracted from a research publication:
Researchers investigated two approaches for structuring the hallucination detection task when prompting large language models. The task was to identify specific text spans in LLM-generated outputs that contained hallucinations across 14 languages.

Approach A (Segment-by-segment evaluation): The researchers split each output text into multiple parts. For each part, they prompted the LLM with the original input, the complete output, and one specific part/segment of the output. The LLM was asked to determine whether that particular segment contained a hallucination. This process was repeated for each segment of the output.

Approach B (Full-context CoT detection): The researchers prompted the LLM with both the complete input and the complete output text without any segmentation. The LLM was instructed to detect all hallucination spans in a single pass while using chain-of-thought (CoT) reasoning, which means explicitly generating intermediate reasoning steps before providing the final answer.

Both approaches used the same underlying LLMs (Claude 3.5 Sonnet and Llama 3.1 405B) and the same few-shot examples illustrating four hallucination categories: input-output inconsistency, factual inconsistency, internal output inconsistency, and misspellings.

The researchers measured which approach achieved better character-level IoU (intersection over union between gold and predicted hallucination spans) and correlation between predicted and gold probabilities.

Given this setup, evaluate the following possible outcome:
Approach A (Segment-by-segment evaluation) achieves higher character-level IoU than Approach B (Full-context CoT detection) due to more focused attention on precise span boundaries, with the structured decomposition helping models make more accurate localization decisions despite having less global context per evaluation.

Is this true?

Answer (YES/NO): NO